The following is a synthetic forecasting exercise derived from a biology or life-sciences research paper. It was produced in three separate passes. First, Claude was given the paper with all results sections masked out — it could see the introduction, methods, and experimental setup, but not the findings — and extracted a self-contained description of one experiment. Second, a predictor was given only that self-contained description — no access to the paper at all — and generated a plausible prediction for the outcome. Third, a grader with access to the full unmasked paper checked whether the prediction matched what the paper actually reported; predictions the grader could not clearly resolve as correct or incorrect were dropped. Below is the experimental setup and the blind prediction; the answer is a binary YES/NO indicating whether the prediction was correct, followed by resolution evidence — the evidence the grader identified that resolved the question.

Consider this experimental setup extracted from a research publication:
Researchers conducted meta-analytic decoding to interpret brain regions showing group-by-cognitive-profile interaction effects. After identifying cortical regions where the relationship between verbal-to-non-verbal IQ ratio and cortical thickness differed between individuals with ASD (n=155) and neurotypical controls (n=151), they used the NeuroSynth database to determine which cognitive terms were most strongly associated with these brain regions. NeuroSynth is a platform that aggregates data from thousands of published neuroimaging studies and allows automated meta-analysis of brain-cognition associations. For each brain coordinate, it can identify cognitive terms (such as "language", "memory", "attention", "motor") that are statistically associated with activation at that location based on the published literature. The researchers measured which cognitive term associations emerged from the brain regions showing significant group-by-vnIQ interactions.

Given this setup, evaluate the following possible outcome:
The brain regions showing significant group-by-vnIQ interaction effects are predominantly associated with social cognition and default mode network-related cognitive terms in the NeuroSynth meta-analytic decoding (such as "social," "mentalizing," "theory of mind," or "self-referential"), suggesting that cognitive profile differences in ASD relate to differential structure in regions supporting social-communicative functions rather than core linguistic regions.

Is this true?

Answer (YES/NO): NO